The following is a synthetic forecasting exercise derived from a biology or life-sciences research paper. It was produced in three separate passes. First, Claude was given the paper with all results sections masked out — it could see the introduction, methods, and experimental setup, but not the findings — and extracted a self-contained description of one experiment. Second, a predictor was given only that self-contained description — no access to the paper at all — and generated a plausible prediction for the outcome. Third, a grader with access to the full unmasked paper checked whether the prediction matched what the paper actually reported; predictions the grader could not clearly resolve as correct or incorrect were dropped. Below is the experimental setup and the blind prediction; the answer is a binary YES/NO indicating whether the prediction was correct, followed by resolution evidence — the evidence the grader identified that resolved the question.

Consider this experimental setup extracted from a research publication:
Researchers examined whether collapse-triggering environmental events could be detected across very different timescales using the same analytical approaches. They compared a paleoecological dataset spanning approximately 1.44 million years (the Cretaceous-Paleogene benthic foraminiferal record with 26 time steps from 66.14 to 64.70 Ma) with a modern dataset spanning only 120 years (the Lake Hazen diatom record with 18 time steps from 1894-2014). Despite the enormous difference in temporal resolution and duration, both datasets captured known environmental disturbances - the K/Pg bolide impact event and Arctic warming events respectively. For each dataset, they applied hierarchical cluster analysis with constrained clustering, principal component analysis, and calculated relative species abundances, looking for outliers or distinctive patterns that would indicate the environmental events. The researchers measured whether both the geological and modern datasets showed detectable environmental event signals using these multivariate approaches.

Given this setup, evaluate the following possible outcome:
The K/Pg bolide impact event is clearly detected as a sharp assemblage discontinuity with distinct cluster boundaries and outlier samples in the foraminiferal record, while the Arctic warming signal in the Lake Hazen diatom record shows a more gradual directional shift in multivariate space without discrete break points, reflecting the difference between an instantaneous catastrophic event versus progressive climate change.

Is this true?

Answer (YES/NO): NO